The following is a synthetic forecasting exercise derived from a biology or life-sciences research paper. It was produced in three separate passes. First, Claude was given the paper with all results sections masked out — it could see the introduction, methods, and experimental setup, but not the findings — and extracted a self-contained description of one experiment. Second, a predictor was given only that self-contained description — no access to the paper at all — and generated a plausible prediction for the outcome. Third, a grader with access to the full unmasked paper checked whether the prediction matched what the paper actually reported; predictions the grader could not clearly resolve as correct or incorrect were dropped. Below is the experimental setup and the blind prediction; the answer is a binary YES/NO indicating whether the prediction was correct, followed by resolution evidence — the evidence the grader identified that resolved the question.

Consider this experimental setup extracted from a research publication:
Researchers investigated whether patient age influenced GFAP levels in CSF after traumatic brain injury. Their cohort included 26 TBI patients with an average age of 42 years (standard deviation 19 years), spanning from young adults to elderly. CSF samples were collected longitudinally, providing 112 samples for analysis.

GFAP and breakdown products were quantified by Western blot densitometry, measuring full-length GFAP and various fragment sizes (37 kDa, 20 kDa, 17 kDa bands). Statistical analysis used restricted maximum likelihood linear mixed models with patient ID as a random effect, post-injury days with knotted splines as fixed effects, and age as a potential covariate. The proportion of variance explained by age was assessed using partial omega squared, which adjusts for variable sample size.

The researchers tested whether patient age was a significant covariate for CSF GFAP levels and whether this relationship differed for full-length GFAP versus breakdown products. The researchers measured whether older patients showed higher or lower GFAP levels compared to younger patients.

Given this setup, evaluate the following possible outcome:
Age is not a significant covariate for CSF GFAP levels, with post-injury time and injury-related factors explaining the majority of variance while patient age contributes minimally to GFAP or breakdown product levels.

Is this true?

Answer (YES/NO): NO